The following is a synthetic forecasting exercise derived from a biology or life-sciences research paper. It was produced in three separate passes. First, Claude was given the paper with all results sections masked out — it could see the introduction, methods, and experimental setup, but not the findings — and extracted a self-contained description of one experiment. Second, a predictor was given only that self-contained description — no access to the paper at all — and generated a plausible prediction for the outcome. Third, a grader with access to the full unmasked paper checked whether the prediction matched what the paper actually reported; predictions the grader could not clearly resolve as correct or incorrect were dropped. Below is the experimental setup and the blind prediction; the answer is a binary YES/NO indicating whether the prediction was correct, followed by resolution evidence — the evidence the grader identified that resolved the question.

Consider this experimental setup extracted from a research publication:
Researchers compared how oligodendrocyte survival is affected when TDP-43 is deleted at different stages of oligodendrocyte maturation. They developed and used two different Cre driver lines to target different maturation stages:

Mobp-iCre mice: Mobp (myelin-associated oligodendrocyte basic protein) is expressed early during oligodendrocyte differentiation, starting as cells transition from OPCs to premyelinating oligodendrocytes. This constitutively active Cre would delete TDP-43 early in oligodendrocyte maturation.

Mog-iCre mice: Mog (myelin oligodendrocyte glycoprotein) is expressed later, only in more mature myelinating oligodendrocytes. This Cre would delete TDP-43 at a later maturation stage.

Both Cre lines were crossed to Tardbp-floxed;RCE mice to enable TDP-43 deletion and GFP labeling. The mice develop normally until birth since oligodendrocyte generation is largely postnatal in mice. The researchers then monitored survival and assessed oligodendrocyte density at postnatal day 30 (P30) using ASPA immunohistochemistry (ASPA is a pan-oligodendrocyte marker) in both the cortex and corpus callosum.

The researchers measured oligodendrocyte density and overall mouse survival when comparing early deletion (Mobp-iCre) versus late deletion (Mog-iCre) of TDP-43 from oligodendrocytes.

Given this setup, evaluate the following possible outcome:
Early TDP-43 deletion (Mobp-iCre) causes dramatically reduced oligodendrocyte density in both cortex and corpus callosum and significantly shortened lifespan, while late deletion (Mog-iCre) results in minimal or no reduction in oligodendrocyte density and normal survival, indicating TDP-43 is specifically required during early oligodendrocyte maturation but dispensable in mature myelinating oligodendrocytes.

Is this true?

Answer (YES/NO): NO